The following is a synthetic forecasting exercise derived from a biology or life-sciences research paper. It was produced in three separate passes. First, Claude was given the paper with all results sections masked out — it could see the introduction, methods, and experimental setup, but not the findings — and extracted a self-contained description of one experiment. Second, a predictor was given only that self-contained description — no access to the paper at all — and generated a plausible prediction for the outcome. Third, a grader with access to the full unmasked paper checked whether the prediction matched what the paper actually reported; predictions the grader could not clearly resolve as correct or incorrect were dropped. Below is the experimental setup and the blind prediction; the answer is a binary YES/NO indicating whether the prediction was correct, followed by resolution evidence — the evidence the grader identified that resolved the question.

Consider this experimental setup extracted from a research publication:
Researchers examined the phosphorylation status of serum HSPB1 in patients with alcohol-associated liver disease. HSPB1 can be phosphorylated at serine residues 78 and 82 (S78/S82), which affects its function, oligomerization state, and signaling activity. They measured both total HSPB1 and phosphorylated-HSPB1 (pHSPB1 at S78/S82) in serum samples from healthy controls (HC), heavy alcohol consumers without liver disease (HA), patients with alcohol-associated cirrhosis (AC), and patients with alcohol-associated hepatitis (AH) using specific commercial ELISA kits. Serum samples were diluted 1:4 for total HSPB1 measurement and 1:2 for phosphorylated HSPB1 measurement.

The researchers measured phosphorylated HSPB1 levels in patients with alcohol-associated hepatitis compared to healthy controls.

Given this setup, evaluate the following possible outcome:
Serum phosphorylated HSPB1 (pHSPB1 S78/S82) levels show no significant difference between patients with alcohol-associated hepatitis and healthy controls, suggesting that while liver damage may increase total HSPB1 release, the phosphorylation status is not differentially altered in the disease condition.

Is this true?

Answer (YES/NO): YES